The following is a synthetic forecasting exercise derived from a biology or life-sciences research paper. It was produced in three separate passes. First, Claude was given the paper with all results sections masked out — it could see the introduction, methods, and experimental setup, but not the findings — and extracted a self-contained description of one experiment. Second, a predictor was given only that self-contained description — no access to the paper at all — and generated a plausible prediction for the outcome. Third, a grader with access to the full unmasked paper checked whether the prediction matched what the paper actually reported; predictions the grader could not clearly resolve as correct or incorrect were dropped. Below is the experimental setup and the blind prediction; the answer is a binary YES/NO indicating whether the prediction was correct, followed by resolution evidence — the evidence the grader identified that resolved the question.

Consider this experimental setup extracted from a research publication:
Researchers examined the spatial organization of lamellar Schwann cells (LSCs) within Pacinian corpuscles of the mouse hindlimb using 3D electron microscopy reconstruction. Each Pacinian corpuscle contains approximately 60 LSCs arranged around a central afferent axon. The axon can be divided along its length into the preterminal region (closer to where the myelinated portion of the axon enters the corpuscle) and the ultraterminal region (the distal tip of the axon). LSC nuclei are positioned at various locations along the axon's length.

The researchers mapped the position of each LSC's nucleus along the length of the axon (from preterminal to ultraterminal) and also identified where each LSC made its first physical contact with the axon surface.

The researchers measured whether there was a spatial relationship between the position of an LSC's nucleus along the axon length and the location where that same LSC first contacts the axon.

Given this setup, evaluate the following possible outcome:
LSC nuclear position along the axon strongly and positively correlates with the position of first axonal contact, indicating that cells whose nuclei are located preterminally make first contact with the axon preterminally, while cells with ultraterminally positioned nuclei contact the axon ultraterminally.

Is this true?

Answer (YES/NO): YES